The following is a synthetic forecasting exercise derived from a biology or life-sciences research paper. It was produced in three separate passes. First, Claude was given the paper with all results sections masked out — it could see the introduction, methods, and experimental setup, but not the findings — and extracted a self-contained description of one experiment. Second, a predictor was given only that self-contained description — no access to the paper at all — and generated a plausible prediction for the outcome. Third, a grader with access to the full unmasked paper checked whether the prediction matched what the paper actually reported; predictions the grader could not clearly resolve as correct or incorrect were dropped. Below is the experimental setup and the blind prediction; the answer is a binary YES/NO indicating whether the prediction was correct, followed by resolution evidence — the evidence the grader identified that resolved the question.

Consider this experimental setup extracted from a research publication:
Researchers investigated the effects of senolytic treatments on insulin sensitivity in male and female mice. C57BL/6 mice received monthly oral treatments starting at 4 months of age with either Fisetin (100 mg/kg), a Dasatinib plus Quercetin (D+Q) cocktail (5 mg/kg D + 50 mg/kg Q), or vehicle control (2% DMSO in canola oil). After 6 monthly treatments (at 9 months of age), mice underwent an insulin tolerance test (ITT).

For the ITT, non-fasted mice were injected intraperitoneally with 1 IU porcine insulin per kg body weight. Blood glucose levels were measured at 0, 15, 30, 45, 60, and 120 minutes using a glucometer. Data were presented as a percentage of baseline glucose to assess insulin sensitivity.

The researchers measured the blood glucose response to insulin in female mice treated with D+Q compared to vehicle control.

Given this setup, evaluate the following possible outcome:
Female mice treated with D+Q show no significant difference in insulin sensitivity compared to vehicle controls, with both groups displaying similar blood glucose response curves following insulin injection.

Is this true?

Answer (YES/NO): YES